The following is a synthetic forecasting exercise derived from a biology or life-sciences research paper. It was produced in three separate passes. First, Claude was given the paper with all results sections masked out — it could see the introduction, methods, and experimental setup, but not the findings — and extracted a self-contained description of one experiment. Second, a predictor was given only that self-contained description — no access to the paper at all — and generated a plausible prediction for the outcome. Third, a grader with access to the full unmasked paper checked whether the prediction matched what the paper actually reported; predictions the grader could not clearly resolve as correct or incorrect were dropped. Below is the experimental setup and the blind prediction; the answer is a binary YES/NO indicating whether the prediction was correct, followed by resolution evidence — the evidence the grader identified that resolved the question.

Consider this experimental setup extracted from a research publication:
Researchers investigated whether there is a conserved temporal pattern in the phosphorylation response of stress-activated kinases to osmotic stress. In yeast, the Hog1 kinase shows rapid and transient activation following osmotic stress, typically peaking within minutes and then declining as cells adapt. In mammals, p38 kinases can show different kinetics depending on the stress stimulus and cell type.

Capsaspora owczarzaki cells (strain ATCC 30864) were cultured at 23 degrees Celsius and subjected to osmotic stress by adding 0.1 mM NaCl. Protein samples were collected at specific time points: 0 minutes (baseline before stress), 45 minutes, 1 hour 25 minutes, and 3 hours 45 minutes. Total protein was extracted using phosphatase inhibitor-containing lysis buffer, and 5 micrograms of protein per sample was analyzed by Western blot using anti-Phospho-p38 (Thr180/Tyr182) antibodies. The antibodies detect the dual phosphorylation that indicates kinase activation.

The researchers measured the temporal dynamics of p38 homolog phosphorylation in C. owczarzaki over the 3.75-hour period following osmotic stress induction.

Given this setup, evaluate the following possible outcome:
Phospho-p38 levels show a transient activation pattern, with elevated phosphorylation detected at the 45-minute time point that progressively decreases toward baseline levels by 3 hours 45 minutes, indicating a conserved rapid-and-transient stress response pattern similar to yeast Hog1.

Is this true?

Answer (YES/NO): NO